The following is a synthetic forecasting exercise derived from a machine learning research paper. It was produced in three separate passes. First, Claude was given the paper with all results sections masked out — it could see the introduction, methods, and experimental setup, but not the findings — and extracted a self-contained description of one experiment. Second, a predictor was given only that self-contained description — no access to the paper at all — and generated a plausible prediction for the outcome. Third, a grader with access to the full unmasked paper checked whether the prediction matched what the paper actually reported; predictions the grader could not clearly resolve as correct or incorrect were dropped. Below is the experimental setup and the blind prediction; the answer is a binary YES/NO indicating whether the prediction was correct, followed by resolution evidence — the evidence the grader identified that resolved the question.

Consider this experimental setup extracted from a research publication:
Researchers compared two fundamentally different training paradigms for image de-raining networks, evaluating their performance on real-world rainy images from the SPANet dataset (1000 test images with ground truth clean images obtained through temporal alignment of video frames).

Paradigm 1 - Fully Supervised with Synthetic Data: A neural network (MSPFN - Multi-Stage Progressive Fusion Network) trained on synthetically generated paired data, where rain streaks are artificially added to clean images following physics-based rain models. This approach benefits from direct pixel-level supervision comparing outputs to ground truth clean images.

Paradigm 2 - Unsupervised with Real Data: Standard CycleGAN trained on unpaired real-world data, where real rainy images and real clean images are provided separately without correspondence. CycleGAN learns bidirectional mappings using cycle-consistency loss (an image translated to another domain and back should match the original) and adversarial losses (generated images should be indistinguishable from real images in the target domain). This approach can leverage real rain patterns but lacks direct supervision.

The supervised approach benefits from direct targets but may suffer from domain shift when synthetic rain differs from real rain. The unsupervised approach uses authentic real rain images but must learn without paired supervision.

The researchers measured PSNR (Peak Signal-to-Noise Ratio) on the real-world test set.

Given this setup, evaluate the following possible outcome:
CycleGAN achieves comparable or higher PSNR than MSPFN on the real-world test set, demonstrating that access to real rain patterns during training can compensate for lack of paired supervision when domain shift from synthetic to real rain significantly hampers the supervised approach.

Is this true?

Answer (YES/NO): NO